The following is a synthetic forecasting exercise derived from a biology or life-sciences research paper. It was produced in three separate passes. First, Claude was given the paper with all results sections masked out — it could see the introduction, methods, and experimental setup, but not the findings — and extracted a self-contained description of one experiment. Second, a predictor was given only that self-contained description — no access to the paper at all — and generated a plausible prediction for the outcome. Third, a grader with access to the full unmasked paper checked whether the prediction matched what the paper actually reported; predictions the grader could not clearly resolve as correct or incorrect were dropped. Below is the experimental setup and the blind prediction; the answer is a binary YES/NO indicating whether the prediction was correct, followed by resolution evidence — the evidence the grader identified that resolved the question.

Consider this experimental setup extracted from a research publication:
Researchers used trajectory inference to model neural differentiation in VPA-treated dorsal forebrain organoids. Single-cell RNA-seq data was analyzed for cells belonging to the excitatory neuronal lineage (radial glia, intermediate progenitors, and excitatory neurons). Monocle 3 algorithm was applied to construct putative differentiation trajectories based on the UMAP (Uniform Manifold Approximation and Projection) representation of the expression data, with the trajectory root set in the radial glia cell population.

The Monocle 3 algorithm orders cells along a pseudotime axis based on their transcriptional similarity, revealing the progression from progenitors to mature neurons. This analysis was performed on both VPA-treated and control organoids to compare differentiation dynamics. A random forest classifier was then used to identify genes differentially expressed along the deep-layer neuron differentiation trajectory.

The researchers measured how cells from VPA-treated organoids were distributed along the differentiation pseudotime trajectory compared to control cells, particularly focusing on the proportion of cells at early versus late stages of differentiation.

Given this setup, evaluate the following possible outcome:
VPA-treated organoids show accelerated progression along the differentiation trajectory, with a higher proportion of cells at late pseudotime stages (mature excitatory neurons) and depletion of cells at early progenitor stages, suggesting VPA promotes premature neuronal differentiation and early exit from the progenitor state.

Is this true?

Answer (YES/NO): NO